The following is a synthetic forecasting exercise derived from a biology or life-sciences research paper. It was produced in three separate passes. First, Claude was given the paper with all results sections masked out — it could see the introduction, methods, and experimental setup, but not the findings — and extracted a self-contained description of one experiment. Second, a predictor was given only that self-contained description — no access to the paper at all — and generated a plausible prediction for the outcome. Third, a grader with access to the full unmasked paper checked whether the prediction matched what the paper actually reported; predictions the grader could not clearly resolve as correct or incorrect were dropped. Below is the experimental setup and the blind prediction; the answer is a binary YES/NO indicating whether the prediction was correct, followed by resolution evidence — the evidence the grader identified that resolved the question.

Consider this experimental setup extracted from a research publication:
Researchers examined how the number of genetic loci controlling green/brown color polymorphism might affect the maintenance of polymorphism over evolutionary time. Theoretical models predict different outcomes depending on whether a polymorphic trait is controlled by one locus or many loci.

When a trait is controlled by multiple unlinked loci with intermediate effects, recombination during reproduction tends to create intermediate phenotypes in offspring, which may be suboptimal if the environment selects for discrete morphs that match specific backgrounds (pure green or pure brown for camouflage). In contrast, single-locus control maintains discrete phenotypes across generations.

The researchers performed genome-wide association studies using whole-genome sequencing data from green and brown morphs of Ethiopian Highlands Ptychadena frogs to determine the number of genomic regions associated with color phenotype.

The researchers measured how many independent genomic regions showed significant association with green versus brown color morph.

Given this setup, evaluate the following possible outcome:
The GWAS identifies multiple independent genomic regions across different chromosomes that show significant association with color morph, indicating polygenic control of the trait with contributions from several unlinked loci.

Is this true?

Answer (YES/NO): NO